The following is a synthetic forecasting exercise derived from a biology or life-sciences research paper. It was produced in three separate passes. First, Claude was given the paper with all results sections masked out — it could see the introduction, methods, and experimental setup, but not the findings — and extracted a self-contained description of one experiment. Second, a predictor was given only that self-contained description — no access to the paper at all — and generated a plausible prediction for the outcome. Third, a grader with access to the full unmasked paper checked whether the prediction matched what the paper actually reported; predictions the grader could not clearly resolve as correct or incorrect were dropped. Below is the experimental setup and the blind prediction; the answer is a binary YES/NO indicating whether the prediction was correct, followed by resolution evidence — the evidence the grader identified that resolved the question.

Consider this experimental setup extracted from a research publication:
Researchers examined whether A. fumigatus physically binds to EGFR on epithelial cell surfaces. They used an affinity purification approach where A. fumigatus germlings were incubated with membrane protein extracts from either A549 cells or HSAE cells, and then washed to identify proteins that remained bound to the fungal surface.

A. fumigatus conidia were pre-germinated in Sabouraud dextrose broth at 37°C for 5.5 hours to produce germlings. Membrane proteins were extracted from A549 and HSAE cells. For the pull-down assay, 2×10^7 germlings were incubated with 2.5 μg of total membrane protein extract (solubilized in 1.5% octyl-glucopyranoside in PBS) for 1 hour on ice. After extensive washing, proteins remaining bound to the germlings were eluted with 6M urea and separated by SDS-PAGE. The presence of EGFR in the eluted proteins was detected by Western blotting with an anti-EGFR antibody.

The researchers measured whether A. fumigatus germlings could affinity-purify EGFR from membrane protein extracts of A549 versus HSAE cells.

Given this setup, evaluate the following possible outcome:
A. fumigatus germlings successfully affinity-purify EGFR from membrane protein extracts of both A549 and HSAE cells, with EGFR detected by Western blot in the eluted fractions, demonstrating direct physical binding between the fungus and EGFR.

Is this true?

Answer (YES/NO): YES